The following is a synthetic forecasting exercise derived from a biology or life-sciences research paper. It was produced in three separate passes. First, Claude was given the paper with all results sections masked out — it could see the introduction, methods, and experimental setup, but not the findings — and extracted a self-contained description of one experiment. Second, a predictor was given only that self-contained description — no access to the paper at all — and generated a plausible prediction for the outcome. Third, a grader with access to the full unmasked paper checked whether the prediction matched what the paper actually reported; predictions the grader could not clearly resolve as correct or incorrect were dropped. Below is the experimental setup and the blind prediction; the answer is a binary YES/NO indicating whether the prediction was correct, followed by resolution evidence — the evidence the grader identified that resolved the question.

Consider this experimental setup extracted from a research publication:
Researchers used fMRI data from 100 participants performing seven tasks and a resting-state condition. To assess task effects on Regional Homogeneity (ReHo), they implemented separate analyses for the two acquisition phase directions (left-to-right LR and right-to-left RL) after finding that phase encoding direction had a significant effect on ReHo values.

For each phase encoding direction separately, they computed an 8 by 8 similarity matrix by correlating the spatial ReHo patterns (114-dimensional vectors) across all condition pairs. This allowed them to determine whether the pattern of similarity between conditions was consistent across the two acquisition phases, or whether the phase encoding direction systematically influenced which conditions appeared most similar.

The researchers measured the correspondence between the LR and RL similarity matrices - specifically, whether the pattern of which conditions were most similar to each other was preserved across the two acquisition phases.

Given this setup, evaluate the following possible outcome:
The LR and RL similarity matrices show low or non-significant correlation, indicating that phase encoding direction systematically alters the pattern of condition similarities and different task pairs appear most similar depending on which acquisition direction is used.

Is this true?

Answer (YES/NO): NO